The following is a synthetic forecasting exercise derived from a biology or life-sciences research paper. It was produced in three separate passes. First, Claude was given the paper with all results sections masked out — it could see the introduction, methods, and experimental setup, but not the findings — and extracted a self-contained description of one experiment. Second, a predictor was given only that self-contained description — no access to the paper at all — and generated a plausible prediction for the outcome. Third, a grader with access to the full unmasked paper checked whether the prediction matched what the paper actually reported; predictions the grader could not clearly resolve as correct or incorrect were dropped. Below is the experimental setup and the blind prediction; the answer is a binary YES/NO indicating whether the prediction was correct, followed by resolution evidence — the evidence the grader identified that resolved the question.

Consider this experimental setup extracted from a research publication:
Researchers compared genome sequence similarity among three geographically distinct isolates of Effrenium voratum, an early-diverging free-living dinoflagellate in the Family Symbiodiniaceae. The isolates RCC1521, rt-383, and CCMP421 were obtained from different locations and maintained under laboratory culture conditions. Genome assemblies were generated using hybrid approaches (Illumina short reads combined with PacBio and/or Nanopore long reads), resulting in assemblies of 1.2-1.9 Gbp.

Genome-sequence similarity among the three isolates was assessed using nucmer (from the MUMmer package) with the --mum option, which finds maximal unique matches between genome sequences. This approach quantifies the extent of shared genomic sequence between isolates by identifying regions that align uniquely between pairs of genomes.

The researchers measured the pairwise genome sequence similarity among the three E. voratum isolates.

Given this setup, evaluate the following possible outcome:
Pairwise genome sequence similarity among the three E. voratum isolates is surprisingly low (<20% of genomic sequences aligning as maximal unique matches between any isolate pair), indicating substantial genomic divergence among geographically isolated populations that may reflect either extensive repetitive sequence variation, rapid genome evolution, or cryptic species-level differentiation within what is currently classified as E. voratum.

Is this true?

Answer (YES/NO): NO